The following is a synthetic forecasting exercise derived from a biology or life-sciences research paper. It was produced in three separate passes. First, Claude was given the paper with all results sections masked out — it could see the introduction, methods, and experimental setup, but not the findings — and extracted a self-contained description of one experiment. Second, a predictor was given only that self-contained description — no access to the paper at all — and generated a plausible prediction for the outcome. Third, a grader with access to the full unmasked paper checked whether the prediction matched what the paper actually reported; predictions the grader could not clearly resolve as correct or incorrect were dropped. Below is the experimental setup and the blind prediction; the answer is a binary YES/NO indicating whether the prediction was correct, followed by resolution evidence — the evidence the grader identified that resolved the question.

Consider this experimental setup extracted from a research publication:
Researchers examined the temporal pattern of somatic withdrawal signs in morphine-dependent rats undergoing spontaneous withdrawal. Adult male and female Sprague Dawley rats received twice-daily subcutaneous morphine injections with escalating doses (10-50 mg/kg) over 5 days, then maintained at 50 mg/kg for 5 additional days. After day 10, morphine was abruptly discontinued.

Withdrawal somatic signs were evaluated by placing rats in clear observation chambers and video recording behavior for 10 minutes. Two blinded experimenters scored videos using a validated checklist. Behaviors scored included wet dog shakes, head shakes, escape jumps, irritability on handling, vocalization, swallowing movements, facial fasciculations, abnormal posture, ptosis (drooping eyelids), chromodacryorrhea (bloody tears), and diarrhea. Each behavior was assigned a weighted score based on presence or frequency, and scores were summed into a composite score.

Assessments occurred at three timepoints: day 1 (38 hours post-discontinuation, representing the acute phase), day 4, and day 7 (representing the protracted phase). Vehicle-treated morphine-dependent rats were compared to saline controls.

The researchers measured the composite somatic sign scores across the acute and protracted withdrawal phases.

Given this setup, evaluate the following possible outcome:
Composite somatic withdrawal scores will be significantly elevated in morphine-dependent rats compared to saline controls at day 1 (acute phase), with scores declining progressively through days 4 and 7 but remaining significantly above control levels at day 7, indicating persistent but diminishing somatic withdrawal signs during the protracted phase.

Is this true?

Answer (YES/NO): NO